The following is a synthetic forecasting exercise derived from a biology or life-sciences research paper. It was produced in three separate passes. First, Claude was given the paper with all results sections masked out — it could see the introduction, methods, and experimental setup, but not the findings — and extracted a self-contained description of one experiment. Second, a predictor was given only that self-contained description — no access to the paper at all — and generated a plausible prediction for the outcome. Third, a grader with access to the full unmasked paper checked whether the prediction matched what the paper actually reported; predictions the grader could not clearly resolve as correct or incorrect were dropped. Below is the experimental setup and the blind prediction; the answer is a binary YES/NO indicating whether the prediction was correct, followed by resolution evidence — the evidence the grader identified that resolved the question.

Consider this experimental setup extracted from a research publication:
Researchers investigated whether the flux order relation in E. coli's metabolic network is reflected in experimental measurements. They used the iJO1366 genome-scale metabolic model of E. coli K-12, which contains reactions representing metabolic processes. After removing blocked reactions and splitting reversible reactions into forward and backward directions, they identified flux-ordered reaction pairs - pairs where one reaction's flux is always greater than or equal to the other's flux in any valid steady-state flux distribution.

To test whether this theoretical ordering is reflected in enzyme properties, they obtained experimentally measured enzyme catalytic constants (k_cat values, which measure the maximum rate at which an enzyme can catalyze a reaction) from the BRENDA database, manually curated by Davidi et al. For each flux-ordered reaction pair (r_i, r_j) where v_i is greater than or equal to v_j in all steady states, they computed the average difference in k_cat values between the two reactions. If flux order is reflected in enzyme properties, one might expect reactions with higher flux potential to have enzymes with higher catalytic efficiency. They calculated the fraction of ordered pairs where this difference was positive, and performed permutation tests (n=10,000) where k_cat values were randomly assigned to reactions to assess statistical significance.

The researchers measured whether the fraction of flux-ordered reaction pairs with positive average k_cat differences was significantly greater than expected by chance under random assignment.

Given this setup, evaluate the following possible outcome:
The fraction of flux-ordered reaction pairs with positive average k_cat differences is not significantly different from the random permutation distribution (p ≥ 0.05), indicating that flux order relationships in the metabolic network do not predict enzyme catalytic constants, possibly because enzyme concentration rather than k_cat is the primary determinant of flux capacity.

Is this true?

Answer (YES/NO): NO